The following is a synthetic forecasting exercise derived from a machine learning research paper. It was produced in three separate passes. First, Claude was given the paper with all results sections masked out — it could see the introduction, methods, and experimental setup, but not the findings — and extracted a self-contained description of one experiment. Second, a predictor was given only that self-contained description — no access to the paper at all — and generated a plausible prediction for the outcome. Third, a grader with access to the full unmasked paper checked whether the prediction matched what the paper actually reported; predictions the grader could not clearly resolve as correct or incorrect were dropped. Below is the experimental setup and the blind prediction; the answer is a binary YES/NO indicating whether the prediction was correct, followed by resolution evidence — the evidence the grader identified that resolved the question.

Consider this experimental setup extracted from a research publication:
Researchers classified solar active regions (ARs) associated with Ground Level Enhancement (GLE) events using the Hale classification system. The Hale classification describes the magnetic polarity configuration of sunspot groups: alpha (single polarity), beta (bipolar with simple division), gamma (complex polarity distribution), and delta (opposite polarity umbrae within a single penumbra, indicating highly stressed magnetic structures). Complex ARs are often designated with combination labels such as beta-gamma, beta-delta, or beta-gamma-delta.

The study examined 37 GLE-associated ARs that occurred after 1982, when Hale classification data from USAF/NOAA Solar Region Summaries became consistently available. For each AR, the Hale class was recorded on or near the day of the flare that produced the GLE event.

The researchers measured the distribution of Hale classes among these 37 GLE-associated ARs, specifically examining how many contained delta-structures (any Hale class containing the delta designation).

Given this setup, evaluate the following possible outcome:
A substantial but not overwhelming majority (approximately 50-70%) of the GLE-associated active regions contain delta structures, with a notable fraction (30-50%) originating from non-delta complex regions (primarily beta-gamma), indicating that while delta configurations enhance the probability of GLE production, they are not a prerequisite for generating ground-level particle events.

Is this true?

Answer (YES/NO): NO